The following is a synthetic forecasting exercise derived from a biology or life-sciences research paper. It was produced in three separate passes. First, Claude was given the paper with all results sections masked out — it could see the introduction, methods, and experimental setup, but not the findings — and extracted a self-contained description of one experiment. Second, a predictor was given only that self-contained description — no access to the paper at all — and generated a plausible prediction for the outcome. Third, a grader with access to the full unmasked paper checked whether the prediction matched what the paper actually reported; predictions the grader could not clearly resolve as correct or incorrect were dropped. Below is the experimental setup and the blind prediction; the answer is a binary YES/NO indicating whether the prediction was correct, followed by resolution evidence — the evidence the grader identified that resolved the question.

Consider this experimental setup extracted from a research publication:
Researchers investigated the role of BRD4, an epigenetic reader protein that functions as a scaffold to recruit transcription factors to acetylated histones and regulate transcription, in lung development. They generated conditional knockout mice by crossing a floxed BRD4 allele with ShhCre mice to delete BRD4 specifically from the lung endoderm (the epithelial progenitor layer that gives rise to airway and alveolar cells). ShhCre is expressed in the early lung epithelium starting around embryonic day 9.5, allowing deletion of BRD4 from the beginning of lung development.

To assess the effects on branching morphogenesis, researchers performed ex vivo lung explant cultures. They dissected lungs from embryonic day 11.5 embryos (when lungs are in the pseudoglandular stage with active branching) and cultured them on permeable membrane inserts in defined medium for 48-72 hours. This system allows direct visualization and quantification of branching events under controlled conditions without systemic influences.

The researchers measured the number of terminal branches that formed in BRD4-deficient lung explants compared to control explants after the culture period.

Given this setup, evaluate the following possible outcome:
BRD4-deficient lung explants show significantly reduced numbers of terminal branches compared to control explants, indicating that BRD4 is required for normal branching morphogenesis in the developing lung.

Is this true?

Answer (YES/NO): YES